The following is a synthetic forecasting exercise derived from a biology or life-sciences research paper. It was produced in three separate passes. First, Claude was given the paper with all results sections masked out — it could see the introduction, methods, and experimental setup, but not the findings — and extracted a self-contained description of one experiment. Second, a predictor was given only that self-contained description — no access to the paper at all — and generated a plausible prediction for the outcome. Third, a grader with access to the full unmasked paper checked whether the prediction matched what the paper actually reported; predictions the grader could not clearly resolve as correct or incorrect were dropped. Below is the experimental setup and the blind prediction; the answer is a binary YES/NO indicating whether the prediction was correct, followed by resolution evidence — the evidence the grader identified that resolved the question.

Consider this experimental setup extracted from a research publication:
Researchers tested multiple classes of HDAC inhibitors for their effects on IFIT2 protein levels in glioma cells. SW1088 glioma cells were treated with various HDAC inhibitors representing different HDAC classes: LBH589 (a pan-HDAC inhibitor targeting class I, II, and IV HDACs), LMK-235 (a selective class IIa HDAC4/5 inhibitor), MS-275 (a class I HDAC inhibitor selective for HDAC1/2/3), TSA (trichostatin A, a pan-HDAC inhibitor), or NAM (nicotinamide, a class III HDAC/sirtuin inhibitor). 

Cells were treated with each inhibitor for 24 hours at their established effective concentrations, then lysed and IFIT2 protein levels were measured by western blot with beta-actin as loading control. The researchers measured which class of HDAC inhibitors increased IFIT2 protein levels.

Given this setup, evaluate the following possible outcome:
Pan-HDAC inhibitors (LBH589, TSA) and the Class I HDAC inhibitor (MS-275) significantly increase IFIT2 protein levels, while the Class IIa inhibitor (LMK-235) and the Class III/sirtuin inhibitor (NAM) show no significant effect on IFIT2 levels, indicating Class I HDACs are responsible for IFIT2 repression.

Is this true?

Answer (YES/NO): NO